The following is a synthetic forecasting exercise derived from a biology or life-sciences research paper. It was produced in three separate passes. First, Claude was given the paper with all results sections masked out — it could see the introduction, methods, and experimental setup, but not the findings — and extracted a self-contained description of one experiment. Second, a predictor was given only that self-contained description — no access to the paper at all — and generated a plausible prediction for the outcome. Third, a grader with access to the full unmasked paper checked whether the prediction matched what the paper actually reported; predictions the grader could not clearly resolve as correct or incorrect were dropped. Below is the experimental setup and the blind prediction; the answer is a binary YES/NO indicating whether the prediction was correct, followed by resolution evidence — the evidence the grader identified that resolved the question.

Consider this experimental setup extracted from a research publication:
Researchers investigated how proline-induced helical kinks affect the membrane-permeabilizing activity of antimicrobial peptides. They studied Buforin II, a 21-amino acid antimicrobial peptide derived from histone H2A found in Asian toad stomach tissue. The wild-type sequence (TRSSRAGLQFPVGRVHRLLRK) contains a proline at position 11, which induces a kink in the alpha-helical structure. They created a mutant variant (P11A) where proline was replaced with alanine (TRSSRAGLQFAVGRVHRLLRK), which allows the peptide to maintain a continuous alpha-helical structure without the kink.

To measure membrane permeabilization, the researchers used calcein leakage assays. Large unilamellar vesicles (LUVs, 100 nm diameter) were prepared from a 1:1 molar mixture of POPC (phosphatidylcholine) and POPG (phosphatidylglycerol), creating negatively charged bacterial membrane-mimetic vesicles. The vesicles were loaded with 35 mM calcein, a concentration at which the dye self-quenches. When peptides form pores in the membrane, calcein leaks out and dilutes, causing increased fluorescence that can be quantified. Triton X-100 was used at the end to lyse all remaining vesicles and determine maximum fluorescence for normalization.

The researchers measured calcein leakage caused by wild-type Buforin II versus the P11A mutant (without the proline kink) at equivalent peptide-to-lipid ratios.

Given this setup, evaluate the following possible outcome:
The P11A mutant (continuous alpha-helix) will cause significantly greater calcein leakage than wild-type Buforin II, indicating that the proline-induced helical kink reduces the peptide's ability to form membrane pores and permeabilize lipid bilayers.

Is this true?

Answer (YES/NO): YES